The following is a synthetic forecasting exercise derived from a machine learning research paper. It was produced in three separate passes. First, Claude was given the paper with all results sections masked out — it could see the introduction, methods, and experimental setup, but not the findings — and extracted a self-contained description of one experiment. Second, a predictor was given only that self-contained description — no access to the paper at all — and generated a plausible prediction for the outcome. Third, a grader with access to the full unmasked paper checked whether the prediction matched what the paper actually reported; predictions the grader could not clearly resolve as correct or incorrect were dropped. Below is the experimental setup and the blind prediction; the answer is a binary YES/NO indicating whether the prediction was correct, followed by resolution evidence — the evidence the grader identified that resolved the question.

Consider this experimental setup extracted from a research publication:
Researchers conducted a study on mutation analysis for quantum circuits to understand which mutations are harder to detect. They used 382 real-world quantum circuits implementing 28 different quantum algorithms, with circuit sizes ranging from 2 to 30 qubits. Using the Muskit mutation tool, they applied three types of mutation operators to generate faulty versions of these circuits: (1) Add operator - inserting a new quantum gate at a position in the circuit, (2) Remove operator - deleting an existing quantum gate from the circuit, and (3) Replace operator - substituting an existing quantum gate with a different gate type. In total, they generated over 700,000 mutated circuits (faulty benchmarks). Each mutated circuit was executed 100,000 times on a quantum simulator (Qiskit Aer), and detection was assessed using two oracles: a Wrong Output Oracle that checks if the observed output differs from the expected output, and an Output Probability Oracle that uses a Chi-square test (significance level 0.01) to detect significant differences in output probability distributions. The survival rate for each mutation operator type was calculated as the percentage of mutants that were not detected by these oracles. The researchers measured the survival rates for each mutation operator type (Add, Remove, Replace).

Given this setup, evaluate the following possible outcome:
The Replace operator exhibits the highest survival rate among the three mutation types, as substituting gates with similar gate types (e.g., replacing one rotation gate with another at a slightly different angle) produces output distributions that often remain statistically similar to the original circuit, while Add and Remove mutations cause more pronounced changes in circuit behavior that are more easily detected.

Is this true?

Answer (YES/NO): NO